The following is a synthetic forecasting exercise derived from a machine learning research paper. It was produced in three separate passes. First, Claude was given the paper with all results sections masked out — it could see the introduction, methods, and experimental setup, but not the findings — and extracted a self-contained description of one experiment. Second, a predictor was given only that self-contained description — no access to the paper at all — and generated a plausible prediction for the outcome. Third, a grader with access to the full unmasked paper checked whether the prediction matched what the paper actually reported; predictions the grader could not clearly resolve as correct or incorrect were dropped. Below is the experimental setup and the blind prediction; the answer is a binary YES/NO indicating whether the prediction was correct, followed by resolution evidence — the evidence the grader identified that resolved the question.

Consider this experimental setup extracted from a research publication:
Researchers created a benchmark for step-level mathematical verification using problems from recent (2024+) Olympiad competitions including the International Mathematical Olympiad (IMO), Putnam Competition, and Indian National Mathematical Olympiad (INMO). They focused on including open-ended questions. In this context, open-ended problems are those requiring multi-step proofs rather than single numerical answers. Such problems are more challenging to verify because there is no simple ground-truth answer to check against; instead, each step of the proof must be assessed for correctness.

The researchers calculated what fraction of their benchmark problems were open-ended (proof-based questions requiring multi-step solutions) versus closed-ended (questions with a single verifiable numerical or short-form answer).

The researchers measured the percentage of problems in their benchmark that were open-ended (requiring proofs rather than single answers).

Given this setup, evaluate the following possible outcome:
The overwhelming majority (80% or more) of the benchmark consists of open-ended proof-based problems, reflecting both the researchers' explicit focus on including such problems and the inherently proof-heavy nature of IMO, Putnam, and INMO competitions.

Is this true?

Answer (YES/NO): NO